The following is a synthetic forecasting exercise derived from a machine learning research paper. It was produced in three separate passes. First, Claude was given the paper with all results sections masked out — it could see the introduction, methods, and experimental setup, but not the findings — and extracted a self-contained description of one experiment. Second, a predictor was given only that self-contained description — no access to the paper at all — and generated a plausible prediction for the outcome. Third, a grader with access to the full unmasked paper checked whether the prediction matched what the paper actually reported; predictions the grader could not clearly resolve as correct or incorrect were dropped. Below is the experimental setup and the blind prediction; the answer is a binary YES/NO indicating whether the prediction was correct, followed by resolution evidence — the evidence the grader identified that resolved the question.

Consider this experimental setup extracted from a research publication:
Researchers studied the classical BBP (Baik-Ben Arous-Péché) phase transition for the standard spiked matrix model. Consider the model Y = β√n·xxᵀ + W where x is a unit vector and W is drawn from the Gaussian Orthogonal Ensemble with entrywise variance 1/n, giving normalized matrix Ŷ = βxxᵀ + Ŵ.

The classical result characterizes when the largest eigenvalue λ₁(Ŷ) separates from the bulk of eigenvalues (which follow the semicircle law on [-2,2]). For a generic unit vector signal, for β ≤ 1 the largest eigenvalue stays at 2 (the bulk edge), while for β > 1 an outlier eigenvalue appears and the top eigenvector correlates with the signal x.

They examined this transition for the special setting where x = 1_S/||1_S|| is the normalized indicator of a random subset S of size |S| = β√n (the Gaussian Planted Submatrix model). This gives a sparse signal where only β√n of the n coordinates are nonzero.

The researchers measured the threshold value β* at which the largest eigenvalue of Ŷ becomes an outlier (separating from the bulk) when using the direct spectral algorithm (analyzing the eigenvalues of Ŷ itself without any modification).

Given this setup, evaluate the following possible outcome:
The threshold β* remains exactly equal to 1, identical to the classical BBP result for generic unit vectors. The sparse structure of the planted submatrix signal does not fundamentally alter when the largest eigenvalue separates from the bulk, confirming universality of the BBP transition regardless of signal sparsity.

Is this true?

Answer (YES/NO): YES